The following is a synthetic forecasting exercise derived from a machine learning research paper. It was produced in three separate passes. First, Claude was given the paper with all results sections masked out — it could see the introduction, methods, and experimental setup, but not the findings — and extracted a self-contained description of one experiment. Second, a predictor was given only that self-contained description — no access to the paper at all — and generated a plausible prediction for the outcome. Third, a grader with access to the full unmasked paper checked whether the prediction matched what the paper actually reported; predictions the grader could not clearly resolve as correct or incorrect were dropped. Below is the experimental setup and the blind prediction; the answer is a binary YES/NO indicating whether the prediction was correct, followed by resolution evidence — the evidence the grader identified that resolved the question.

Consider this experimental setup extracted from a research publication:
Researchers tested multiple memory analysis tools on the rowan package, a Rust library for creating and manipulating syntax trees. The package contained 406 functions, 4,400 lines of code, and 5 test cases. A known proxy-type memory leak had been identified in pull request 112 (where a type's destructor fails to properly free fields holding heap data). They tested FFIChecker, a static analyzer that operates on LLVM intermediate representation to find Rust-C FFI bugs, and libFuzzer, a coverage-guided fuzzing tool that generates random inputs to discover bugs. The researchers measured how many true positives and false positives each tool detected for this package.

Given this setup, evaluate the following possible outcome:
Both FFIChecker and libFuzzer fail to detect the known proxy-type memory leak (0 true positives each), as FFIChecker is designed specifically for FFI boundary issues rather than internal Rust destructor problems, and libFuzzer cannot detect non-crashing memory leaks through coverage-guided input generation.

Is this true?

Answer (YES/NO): NO